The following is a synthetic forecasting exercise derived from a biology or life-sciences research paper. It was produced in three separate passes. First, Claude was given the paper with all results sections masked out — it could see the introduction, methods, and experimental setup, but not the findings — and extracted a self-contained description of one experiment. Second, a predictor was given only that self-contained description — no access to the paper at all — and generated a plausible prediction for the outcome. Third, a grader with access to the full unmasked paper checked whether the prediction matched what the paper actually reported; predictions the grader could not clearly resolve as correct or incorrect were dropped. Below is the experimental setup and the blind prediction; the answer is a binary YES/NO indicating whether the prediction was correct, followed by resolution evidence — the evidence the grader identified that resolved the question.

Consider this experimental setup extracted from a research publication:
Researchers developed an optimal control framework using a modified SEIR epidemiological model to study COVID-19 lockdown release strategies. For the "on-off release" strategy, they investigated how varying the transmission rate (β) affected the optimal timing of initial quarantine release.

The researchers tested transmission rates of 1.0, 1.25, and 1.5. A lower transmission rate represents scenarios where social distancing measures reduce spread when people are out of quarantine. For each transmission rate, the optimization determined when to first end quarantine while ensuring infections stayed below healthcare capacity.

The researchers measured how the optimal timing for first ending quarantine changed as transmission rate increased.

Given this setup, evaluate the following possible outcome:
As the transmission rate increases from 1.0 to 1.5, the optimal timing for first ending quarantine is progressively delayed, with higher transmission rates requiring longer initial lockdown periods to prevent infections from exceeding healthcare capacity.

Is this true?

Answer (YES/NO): YES